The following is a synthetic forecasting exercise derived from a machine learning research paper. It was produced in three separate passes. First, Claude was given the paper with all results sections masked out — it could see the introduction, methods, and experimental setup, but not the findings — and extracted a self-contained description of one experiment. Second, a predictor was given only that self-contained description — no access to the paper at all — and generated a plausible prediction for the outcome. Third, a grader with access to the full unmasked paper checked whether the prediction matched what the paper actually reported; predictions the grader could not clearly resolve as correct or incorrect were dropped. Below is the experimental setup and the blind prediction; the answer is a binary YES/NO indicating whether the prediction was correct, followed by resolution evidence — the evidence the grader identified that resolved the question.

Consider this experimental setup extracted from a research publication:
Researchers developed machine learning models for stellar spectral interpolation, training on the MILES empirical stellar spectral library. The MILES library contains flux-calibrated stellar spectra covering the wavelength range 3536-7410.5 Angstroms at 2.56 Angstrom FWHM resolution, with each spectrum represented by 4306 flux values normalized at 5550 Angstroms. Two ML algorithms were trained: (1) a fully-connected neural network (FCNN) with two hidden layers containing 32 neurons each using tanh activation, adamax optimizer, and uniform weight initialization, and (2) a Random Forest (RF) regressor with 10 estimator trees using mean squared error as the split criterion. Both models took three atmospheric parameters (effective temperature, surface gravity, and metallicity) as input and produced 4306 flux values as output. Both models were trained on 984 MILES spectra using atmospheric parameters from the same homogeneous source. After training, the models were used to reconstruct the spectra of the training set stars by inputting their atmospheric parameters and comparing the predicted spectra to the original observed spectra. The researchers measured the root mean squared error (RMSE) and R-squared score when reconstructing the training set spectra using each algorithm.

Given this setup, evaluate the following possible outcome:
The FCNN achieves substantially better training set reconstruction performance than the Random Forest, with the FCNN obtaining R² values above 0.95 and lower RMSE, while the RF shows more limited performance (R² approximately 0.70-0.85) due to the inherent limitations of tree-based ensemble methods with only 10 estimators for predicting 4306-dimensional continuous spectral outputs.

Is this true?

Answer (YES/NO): NO